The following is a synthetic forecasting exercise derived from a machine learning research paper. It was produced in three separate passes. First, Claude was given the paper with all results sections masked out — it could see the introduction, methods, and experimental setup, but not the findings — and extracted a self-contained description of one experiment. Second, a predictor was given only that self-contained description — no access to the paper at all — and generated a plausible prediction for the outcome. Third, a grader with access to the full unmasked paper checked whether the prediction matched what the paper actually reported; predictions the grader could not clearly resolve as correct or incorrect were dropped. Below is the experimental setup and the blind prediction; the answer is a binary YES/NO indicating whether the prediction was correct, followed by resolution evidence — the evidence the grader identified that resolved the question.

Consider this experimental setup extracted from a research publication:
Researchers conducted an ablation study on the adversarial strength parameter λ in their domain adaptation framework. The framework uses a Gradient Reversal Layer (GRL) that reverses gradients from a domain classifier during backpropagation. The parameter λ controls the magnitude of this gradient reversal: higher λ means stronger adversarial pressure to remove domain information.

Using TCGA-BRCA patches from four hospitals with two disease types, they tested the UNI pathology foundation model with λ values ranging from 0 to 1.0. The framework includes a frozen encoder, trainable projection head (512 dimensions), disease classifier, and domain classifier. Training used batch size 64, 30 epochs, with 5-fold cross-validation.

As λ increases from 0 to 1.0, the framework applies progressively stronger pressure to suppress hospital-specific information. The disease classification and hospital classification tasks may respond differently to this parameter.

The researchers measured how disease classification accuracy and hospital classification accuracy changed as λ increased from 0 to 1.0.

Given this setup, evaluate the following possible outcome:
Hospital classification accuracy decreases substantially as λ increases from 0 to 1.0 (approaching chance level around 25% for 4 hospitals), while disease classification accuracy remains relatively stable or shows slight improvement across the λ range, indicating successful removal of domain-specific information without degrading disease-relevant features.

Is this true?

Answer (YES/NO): YES